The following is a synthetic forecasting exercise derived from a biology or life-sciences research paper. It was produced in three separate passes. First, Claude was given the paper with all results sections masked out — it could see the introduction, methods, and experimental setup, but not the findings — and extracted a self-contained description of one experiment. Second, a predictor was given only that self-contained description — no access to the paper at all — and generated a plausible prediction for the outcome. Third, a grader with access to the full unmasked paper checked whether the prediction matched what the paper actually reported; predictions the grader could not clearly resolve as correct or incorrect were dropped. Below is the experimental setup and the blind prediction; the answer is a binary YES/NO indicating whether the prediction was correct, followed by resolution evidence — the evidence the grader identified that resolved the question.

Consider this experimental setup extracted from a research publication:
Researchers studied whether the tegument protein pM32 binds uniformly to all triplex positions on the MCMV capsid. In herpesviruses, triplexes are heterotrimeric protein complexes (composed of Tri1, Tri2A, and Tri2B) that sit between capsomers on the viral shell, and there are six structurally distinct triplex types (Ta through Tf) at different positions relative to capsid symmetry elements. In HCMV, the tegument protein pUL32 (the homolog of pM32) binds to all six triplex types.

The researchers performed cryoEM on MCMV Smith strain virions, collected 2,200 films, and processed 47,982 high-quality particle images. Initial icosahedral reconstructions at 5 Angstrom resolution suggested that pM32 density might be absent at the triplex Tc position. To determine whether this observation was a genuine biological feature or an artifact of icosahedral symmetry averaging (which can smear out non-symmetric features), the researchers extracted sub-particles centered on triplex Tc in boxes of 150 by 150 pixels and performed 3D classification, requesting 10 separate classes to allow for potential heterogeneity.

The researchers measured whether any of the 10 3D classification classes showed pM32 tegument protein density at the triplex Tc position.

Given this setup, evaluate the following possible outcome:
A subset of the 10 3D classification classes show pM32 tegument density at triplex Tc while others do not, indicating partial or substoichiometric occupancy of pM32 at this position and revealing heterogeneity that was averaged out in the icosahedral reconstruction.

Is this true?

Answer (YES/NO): NO